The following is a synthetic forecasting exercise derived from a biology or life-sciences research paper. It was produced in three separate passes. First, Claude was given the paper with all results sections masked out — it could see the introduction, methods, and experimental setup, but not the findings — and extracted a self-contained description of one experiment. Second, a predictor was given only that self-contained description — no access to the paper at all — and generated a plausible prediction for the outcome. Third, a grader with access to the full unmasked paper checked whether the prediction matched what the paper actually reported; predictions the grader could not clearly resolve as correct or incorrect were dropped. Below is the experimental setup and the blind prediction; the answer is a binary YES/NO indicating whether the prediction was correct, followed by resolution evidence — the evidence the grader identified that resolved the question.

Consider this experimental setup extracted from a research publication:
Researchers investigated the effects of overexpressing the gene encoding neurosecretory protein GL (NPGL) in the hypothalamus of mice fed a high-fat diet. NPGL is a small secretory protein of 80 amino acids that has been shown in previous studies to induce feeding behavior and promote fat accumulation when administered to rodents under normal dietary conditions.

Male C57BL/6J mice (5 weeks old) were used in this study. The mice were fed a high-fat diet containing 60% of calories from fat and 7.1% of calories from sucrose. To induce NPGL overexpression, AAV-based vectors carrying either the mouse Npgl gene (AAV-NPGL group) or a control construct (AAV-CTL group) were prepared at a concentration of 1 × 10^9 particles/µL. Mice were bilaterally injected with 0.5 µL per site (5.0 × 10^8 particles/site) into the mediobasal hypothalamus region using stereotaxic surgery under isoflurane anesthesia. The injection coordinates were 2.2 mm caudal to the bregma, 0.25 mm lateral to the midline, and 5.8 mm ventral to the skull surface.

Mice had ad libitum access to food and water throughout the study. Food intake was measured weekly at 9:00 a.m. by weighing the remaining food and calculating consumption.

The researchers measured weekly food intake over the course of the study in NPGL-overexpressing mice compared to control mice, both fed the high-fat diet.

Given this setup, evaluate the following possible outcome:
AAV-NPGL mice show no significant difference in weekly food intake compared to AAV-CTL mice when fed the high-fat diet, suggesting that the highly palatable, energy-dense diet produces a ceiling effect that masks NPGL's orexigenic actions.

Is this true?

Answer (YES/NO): NO